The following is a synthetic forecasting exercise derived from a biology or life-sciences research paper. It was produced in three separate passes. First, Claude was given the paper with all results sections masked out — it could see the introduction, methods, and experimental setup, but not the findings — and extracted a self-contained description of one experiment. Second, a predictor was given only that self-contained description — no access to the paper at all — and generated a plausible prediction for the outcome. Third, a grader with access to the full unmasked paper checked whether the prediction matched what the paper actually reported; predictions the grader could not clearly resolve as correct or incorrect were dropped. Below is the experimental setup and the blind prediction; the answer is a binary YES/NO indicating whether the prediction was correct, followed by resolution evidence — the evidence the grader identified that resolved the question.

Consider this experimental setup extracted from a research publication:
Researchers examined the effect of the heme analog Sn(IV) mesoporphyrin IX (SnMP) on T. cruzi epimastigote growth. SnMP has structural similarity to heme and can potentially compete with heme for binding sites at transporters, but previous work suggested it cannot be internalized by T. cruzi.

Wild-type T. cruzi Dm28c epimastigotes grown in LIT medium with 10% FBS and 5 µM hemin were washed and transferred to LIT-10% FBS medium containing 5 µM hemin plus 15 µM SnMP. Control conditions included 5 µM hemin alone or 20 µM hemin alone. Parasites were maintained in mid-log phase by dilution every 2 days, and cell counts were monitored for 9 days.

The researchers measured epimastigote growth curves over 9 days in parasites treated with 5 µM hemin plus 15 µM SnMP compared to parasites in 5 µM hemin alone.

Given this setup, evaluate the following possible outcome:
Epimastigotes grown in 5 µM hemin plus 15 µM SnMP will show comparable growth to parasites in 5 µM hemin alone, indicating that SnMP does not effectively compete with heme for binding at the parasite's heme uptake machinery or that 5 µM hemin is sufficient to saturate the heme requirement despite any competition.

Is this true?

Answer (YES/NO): YES